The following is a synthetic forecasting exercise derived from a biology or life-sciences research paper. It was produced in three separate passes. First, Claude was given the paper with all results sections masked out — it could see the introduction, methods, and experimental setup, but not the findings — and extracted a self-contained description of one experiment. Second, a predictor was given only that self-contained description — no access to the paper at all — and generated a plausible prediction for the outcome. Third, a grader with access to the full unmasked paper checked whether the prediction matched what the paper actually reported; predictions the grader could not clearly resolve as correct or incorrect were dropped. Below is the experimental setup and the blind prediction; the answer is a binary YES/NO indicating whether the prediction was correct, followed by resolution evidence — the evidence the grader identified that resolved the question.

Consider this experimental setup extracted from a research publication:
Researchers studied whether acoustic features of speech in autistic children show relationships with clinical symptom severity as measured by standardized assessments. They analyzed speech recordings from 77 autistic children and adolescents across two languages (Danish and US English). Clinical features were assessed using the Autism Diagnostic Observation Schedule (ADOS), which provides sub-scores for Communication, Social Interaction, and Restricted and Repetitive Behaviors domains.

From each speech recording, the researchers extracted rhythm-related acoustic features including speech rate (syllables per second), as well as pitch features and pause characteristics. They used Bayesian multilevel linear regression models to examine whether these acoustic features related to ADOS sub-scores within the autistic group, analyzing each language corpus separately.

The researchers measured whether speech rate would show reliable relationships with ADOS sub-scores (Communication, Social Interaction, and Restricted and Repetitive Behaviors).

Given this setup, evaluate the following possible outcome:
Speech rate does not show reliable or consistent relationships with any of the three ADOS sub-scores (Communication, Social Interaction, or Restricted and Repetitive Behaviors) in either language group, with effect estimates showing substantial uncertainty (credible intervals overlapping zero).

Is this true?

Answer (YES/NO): NO